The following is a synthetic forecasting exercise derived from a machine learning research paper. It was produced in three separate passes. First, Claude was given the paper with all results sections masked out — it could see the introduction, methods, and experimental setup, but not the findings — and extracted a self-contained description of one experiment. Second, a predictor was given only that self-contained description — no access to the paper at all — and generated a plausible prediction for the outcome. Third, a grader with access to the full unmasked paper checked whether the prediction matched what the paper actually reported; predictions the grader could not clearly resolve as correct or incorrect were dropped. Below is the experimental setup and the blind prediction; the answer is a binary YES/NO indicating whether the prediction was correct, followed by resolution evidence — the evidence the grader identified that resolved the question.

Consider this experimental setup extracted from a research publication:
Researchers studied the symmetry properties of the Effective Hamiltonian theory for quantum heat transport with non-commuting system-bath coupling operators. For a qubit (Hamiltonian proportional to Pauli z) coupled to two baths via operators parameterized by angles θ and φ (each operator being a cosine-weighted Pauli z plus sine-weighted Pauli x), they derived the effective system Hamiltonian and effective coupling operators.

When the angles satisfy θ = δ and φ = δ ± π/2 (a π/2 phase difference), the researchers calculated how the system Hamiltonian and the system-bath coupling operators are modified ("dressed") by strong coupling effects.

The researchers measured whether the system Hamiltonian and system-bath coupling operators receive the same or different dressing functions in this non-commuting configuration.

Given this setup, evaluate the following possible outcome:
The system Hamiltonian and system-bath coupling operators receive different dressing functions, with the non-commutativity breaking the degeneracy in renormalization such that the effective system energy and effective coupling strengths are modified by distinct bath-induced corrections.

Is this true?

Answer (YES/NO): NO